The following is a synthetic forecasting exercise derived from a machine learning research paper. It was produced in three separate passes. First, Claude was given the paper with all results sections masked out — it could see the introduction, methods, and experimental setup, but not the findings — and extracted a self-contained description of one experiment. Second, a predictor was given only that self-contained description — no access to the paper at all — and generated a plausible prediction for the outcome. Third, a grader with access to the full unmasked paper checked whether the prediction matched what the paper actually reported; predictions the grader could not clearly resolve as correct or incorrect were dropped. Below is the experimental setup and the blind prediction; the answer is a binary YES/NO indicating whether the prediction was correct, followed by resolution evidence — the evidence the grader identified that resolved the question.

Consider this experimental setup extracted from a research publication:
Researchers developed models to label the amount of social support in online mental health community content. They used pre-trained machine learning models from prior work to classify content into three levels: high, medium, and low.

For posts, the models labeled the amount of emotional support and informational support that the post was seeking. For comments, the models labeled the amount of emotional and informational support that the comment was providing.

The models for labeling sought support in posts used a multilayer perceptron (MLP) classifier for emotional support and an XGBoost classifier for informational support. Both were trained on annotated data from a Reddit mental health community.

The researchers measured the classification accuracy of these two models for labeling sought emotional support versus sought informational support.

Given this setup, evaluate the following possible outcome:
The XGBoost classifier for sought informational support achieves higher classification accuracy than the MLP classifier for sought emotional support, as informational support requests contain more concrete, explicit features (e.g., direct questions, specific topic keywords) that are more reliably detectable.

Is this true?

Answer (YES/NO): YES